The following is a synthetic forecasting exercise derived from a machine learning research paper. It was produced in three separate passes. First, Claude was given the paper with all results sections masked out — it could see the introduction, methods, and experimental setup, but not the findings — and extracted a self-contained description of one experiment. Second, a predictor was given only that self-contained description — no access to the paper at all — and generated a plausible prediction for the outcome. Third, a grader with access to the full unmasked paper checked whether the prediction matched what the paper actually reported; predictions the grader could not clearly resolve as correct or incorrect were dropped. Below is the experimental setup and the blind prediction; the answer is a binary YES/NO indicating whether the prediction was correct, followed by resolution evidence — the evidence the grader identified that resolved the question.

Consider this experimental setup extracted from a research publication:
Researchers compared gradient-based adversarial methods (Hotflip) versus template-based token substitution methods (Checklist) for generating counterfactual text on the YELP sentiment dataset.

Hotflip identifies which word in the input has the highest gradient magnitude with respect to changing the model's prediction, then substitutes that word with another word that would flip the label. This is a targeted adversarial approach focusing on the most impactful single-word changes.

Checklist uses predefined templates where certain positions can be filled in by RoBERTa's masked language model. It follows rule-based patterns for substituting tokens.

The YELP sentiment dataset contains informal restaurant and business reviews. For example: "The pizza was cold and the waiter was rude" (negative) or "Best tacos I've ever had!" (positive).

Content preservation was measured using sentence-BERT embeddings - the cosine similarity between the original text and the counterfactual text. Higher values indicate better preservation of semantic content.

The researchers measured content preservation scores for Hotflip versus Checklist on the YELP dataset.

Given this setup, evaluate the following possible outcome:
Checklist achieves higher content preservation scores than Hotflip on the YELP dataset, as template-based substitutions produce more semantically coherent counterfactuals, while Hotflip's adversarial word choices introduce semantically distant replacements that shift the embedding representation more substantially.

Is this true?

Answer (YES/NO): NO